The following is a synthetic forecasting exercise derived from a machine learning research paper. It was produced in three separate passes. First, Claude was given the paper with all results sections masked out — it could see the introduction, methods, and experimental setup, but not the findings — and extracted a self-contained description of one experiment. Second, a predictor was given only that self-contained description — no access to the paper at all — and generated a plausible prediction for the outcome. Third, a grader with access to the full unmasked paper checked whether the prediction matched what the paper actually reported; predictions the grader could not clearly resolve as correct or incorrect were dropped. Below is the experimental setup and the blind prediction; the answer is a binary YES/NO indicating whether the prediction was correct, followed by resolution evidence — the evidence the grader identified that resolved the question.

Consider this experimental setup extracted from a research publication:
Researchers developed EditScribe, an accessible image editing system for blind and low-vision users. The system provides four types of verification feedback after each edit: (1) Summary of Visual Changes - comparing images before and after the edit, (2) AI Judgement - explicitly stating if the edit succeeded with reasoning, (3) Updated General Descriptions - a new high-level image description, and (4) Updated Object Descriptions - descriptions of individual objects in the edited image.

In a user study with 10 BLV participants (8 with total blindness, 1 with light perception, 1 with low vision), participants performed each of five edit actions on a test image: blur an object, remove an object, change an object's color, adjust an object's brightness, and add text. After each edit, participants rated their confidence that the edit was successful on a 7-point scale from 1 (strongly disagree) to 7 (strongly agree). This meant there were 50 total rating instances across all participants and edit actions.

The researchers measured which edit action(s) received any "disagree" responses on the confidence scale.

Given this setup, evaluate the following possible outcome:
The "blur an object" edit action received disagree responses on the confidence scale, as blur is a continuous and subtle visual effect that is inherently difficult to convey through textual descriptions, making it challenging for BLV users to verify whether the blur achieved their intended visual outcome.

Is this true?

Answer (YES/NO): YES